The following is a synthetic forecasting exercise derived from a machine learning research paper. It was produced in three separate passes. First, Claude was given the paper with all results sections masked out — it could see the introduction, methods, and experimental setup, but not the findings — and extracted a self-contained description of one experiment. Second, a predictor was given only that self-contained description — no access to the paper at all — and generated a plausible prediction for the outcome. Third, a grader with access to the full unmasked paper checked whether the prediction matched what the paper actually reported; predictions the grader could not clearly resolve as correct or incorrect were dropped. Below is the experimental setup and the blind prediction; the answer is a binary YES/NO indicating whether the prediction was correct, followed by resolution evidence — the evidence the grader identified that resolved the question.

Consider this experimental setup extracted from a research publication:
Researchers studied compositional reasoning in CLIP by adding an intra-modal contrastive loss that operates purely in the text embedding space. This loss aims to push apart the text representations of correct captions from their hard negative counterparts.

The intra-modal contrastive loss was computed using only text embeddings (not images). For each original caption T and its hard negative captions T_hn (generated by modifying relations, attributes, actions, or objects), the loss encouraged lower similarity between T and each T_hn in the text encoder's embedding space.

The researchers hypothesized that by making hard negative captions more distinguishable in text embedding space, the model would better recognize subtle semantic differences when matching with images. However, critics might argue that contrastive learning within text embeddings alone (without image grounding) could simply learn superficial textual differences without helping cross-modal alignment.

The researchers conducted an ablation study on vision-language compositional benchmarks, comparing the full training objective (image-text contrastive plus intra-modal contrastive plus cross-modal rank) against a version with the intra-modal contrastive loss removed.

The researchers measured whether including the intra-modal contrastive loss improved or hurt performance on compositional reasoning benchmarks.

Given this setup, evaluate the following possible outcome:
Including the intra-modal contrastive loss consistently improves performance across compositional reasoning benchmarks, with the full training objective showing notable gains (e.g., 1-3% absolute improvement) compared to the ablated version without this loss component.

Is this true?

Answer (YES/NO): YES